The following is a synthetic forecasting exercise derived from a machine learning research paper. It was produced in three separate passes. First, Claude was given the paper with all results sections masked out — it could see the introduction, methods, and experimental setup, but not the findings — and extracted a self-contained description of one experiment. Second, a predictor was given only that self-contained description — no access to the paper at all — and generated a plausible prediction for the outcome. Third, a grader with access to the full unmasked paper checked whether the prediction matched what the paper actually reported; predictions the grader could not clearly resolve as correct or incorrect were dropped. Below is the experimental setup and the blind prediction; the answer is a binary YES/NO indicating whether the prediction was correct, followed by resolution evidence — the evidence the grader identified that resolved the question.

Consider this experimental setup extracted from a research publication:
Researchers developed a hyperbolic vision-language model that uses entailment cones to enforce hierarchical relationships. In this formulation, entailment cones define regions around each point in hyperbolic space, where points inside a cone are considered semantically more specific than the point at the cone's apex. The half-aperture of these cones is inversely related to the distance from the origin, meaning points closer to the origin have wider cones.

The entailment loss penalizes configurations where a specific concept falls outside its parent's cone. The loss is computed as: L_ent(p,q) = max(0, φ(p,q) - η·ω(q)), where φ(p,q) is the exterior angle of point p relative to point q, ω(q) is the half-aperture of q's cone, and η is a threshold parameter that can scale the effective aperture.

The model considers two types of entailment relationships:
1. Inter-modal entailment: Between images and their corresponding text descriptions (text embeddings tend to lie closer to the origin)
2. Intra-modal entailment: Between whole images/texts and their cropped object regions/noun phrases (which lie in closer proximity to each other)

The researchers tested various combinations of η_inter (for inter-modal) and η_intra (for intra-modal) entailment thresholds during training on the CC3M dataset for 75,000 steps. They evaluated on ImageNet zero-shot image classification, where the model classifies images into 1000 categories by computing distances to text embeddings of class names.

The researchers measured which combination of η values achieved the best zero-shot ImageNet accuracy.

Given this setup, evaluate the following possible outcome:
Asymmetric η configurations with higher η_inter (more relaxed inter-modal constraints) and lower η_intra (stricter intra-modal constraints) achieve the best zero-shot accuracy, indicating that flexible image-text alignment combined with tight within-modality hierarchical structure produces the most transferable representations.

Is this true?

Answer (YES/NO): NO